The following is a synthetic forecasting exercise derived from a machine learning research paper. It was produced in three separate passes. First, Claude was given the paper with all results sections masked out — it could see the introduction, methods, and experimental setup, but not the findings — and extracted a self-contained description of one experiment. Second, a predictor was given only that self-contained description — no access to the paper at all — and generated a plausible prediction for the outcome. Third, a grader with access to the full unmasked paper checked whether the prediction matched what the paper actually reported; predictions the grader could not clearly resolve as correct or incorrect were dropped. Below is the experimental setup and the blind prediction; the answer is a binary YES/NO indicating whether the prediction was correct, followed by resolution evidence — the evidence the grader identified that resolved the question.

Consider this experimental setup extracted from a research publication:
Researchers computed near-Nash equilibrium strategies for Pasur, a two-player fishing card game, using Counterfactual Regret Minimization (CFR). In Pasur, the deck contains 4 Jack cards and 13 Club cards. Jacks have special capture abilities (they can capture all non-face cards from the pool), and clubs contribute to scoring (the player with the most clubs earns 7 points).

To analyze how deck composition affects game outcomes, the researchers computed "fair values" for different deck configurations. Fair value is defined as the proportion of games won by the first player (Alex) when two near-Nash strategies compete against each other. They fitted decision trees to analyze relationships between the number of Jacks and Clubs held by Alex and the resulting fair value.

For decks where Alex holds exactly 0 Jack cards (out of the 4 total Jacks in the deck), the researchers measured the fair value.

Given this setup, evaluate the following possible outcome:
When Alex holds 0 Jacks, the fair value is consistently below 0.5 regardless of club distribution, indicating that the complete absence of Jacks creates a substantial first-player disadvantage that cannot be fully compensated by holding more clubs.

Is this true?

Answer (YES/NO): YES